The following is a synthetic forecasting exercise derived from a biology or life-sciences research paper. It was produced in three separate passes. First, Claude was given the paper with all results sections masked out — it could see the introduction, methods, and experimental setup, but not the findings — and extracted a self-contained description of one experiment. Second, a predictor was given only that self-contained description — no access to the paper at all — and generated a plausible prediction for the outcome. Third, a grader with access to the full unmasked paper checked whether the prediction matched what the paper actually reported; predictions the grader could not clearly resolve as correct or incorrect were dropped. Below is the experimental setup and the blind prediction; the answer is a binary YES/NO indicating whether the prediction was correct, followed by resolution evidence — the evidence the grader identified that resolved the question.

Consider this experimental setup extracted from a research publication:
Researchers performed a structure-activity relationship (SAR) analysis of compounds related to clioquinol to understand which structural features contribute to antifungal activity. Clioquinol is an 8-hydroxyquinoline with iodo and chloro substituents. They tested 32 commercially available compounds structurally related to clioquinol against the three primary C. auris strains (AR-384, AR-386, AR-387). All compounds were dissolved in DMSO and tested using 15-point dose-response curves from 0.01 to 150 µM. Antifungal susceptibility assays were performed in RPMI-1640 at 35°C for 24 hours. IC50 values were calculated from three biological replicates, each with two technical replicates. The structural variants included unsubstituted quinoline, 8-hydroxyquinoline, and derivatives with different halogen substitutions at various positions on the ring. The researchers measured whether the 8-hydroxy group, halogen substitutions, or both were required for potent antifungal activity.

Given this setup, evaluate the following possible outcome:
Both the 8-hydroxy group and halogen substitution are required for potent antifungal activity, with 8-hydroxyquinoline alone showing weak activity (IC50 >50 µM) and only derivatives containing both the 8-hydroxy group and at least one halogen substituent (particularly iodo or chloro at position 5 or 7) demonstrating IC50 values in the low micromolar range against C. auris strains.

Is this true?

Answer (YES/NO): NO